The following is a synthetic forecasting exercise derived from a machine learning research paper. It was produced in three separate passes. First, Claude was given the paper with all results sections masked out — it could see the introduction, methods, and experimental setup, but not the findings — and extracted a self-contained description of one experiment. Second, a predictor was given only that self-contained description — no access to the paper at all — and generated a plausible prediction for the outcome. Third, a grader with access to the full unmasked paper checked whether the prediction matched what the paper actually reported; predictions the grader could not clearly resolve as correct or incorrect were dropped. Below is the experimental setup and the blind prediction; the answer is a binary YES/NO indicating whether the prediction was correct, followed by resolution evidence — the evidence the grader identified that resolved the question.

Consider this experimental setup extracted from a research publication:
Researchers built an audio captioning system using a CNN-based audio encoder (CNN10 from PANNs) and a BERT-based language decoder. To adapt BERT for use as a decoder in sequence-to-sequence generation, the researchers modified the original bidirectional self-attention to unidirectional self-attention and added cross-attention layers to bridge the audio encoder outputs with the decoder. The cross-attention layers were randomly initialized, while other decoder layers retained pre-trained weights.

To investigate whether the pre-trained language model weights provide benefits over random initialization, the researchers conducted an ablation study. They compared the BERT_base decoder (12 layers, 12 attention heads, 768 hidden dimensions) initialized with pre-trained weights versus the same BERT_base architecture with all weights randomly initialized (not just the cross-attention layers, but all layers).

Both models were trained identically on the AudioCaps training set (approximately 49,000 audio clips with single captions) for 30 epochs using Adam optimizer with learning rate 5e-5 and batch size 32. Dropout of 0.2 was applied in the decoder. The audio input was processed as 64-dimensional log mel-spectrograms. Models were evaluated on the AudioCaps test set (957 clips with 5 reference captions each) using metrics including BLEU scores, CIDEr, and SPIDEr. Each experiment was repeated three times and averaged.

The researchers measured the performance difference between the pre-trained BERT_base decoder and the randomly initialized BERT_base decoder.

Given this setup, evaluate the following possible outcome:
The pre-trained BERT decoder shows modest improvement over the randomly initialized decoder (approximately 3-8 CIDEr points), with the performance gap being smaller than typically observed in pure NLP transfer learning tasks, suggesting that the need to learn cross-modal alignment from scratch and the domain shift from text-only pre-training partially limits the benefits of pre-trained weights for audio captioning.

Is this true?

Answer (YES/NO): NO